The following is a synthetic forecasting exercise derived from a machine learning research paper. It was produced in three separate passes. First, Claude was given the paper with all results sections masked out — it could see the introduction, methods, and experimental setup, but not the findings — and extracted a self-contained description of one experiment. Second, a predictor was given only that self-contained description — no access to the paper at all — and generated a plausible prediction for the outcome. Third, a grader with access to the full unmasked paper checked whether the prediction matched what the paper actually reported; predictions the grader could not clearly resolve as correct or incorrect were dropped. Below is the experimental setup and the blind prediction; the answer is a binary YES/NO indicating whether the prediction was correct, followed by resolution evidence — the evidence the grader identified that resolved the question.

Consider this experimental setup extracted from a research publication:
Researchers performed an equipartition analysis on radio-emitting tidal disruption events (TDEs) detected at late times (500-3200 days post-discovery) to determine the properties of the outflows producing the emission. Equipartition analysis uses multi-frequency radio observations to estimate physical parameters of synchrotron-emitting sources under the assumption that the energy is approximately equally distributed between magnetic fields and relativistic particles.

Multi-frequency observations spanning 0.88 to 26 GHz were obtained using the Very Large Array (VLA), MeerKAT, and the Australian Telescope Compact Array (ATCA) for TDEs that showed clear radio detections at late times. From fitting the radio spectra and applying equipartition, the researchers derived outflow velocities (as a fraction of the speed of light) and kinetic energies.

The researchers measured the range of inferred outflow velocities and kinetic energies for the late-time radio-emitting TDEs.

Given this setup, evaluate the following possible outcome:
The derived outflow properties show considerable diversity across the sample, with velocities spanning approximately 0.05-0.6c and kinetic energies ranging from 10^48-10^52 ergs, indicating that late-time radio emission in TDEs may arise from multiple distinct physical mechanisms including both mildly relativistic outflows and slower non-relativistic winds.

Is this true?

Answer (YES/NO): NO